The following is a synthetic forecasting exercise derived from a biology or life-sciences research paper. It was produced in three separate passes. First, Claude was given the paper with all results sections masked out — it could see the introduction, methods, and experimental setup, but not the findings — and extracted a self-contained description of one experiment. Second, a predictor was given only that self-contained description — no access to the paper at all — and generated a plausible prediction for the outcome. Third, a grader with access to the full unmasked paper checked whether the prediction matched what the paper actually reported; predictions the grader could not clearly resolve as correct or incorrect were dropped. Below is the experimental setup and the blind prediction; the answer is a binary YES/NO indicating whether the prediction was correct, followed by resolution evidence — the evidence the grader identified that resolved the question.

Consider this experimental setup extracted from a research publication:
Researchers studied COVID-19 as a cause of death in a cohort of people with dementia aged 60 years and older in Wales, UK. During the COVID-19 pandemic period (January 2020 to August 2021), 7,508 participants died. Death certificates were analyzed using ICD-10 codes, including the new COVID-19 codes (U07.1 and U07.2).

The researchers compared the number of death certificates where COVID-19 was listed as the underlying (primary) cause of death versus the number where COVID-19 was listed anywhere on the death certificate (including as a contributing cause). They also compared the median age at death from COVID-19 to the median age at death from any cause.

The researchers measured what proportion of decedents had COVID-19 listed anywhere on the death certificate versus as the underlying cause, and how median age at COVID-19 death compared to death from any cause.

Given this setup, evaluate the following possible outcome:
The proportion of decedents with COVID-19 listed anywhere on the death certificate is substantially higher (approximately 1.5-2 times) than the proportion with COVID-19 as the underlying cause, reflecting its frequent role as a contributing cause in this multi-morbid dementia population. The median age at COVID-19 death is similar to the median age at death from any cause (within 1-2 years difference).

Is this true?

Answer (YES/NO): NO